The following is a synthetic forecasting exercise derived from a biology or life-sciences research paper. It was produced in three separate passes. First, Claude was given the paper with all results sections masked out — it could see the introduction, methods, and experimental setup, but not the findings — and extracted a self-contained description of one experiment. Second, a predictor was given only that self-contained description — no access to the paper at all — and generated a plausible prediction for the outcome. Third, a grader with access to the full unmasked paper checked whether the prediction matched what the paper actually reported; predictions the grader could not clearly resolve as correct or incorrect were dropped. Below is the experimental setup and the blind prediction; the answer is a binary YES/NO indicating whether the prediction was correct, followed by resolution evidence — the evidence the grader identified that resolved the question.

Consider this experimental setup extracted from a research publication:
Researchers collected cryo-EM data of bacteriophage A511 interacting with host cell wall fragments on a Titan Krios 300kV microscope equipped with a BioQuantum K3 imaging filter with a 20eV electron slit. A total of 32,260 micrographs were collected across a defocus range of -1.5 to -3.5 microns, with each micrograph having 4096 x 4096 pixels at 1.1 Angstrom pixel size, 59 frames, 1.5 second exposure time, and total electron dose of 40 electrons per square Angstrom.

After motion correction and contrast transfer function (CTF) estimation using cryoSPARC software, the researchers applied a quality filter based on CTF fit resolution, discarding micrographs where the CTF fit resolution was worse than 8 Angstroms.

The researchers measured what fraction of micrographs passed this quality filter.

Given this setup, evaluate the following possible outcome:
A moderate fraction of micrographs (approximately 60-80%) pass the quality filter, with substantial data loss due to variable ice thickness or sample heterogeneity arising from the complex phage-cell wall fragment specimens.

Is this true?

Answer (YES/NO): NO